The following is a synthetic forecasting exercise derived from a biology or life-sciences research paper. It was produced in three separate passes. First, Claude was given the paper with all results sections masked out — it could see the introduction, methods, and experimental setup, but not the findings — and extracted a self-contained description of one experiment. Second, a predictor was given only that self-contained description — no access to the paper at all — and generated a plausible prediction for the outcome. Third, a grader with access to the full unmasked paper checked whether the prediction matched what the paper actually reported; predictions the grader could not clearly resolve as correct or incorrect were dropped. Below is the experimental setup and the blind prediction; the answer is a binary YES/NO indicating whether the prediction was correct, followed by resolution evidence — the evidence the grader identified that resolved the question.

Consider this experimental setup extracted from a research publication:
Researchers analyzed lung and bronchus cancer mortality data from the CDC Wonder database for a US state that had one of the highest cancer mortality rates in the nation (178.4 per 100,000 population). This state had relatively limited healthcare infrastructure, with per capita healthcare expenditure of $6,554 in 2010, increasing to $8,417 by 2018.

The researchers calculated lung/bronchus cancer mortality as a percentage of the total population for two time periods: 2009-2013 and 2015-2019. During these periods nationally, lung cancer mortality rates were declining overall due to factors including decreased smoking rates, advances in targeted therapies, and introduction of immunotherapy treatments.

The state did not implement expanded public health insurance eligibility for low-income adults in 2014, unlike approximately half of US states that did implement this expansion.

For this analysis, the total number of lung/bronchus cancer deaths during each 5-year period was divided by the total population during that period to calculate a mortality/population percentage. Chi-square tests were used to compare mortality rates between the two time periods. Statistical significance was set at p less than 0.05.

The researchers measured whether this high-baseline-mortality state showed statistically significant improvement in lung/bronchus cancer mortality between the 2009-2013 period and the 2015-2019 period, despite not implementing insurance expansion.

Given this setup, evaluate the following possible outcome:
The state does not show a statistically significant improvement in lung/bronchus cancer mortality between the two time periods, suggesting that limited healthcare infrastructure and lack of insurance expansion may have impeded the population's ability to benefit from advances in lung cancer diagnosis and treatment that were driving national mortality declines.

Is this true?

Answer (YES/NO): NO